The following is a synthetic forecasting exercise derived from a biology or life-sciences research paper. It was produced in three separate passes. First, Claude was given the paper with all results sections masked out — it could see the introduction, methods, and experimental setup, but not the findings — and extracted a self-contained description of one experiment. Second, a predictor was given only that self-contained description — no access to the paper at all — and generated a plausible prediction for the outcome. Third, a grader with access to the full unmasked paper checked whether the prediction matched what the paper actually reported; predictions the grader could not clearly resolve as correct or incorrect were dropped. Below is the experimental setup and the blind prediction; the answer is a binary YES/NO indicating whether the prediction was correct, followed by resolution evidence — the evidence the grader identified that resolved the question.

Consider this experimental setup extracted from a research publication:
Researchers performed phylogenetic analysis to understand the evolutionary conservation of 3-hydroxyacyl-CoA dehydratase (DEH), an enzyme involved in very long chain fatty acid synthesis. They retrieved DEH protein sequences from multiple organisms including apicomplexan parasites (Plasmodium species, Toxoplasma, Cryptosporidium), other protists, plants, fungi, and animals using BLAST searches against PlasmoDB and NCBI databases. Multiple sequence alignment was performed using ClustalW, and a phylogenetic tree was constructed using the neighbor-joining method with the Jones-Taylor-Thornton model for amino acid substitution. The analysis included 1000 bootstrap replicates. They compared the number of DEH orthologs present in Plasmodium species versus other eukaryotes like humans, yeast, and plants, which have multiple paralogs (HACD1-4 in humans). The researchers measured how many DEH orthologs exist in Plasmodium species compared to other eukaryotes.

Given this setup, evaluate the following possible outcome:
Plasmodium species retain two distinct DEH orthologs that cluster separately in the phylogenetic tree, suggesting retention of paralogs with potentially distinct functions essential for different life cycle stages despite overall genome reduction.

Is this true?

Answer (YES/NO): NO